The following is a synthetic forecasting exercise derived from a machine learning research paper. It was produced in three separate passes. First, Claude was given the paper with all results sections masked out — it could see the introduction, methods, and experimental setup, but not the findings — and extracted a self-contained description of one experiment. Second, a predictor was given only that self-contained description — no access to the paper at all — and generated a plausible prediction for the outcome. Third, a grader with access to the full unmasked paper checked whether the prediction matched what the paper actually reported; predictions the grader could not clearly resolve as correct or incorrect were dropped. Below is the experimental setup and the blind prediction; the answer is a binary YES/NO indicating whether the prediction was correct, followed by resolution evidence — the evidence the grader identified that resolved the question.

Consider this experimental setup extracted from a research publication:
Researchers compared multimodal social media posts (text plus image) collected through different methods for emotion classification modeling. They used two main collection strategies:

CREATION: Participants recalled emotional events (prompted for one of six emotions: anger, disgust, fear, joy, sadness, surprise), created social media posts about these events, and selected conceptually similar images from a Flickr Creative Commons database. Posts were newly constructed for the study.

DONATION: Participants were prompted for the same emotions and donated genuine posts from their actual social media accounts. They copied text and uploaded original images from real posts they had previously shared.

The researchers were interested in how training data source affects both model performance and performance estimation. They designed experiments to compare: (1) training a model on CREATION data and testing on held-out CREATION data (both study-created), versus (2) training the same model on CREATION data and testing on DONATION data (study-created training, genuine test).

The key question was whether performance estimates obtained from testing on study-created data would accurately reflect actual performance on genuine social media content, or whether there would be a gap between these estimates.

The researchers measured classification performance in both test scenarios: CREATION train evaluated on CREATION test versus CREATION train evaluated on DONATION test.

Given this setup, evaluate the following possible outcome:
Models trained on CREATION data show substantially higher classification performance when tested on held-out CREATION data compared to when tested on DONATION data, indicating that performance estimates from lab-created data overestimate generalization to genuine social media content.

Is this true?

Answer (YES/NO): YES